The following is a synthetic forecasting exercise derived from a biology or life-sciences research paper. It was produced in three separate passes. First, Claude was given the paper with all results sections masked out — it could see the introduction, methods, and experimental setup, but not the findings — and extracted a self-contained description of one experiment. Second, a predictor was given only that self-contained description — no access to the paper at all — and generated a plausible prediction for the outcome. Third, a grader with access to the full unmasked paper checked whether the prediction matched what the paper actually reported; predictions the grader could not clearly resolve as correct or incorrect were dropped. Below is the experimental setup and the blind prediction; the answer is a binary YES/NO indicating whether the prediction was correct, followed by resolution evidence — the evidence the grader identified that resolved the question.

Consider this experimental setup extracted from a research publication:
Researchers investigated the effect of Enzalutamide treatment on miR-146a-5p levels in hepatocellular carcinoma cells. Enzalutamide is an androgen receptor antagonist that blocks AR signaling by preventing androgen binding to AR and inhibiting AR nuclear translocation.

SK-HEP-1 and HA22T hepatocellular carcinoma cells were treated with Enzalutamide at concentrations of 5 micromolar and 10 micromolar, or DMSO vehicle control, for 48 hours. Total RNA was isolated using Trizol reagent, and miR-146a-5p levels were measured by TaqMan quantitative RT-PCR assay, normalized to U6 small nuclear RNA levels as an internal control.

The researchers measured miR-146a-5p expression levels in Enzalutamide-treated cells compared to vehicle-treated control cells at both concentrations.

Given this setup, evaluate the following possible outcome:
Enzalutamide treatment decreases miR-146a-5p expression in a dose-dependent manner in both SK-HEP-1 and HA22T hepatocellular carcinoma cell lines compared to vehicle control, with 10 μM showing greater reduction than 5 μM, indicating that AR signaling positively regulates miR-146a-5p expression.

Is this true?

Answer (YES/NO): NO